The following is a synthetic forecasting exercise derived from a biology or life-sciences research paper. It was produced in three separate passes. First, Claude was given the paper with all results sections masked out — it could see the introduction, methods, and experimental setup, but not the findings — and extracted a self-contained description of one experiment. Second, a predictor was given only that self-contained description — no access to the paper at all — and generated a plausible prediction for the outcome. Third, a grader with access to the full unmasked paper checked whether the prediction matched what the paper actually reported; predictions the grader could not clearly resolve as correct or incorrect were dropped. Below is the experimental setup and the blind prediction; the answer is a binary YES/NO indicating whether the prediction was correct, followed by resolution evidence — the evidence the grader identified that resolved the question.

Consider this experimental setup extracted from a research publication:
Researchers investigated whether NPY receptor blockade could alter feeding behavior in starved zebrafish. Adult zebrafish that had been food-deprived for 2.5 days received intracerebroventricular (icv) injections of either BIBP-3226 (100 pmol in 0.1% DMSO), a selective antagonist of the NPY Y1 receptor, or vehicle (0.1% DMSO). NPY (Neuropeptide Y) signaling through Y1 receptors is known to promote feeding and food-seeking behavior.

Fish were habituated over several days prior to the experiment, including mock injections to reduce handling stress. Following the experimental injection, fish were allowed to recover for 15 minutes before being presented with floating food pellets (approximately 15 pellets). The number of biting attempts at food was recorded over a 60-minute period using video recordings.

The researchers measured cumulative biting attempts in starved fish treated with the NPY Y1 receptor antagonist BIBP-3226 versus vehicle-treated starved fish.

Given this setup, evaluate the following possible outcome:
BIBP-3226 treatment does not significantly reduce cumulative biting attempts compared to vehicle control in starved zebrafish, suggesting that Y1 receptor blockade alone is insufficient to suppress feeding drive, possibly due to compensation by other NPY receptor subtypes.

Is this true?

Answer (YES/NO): NO